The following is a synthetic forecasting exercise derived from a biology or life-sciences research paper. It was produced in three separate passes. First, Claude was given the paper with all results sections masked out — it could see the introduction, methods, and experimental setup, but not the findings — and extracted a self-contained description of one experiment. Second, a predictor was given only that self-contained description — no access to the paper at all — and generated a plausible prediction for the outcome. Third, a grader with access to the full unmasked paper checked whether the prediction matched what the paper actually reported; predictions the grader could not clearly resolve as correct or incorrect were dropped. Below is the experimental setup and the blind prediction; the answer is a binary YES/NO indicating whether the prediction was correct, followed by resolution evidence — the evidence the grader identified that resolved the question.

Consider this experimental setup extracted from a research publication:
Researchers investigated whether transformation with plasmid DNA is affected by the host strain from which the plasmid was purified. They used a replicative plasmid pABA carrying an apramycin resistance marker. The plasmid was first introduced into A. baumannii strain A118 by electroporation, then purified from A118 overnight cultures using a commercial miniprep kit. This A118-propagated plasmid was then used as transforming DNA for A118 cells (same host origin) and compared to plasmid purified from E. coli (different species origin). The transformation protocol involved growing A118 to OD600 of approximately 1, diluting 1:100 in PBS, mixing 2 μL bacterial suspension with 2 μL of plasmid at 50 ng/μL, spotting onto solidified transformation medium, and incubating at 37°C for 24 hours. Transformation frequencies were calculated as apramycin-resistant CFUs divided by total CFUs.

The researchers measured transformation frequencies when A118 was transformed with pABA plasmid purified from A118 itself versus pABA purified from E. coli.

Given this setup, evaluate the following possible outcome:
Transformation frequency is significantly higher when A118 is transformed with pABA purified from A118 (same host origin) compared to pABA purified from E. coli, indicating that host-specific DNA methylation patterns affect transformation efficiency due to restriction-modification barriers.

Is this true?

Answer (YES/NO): YES